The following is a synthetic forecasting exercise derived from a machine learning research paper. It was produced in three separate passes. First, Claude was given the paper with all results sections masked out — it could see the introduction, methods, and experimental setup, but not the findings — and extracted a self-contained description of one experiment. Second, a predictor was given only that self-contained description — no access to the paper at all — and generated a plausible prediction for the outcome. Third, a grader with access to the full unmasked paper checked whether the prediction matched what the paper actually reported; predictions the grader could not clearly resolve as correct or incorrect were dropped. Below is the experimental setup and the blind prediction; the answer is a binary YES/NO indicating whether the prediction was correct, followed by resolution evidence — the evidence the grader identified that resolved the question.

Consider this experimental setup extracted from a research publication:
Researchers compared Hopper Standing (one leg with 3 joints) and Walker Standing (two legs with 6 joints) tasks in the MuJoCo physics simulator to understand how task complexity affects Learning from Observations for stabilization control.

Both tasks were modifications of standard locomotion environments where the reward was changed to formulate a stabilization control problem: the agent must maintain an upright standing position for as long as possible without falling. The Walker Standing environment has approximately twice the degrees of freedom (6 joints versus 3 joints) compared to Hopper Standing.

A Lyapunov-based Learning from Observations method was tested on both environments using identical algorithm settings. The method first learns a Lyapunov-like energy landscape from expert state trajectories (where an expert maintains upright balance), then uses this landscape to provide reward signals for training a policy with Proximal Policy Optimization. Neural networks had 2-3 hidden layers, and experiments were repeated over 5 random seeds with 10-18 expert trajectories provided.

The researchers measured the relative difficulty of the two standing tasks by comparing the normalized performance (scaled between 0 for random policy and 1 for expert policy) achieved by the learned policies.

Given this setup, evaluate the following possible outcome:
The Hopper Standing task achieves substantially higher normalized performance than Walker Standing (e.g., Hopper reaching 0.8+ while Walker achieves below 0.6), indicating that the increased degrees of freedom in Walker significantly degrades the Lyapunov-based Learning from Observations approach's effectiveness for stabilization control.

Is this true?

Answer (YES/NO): NO